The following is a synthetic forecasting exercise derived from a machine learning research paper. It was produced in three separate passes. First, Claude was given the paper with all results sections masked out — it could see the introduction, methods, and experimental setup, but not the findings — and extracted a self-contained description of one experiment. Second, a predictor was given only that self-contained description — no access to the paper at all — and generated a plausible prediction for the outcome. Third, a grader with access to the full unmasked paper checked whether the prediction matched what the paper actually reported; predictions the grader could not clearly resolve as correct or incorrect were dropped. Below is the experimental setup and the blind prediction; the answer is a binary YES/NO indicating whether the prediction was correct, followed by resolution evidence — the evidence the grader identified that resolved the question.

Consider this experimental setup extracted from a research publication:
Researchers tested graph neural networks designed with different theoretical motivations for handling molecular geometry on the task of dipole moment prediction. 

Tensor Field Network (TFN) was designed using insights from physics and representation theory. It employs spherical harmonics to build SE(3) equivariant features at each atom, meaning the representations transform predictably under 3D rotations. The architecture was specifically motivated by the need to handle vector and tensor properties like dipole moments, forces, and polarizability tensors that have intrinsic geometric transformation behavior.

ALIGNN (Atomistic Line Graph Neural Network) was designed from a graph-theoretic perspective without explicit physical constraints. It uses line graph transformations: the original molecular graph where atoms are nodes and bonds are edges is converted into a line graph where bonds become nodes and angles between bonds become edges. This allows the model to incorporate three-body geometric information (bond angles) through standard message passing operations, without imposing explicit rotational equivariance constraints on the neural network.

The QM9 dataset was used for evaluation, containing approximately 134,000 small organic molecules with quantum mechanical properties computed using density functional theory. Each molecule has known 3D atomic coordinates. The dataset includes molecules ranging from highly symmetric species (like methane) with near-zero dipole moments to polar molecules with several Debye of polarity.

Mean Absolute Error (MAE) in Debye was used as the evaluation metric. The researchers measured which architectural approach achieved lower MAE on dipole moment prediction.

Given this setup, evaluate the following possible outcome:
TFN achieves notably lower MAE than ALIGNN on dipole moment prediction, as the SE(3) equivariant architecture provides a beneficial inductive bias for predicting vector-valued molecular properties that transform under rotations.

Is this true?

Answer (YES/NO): NO